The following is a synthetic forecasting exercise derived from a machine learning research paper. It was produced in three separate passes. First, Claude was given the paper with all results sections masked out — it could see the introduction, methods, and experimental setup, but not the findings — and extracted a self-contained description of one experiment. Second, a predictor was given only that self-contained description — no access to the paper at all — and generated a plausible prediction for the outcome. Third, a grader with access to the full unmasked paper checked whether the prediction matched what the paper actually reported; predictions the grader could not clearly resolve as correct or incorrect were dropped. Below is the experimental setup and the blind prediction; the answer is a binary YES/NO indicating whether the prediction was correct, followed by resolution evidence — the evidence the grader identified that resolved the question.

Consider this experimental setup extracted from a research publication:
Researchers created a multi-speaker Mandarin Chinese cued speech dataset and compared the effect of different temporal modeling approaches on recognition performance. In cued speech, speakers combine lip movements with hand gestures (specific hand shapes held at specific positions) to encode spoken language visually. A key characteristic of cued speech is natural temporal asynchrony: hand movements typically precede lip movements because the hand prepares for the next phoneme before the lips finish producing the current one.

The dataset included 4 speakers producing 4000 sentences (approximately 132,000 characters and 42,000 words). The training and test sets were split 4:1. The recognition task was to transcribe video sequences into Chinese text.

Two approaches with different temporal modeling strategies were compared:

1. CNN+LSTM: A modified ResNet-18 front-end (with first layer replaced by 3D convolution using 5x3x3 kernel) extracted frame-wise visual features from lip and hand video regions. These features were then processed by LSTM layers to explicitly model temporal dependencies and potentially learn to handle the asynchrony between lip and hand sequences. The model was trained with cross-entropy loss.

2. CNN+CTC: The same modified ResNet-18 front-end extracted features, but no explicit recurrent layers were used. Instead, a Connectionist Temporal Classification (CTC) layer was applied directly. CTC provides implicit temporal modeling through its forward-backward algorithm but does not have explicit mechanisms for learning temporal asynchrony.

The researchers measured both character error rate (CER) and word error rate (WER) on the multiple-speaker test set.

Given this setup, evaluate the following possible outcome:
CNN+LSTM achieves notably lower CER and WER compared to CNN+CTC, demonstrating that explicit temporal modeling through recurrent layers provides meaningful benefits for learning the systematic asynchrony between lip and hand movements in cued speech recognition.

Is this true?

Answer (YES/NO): NO